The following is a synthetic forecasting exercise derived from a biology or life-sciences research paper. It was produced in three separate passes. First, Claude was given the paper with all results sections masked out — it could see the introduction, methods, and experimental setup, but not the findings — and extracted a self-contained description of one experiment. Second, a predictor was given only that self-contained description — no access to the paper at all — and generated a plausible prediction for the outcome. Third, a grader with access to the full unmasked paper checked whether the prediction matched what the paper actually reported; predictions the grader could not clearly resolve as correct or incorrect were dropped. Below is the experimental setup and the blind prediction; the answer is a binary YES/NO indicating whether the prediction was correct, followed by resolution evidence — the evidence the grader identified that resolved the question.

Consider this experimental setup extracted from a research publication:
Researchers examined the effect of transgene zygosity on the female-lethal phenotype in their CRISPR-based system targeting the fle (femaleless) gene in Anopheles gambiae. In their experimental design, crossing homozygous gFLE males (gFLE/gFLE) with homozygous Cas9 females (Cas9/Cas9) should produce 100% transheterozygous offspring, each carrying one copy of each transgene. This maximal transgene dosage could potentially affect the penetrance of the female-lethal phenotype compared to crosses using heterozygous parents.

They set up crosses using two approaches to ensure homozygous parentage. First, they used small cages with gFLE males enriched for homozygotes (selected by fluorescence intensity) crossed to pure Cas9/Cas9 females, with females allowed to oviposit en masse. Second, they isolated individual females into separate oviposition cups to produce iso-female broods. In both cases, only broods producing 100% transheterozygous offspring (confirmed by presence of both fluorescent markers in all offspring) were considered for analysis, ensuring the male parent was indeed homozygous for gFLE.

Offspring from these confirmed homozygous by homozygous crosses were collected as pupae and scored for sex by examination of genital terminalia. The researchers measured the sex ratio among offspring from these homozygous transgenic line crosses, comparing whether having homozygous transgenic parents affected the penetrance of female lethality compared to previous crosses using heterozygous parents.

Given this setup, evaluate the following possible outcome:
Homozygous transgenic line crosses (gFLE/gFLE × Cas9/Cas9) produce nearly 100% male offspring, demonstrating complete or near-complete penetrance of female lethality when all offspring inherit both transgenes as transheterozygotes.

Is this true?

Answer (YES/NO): YES